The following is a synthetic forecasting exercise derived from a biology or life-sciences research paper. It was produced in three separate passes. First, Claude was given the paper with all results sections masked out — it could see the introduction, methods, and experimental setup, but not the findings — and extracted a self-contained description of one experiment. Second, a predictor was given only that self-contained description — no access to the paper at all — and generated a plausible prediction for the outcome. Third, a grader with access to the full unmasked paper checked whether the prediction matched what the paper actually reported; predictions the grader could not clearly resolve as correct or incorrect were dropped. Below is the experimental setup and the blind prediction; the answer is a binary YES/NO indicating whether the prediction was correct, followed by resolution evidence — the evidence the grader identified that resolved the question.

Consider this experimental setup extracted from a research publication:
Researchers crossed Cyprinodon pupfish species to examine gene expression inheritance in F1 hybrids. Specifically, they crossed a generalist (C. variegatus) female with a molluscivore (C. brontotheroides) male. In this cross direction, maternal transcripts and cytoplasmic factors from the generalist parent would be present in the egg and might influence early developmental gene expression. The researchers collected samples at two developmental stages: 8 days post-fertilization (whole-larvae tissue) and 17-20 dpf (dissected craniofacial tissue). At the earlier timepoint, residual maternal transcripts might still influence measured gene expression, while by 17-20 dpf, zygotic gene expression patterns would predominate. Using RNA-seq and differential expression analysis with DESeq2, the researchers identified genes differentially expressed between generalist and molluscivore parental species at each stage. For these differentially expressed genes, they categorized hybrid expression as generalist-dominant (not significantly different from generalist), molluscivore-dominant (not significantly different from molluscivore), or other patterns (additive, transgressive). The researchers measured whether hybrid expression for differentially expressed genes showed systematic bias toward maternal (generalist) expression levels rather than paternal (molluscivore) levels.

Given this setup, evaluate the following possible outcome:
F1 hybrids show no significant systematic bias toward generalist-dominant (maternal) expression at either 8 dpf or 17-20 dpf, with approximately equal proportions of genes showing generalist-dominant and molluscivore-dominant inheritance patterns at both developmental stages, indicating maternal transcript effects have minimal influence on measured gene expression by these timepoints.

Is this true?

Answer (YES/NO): NO